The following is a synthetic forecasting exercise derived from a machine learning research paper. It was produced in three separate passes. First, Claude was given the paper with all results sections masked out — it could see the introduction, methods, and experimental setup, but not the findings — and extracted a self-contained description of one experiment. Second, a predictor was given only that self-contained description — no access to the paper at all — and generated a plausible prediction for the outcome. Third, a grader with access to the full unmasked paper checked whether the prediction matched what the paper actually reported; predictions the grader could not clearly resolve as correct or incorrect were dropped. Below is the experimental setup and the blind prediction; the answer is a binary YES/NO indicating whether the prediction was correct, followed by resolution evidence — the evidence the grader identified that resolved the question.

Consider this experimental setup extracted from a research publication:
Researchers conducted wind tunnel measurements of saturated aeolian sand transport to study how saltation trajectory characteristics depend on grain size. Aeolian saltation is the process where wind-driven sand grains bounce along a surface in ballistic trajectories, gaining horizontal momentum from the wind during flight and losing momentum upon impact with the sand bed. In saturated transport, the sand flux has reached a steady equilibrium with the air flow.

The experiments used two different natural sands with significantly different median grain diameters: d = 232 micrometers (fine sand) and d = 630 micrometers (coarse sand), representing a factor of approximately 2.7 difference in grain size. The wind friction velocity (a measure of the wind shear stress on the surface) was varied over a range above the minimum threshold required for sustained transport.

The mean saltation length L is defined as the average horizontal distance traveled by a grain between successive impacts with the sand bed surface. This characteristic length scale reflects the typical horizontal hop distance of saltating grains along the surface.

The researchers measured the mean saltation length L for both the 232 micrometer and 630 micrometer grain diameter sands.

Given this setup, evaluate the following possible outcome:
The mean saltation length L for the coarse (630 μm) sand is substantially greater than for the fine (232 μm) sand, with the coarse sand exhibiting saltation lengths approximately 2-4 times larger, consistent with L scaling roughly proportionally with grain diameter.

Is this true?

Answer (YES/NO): NO